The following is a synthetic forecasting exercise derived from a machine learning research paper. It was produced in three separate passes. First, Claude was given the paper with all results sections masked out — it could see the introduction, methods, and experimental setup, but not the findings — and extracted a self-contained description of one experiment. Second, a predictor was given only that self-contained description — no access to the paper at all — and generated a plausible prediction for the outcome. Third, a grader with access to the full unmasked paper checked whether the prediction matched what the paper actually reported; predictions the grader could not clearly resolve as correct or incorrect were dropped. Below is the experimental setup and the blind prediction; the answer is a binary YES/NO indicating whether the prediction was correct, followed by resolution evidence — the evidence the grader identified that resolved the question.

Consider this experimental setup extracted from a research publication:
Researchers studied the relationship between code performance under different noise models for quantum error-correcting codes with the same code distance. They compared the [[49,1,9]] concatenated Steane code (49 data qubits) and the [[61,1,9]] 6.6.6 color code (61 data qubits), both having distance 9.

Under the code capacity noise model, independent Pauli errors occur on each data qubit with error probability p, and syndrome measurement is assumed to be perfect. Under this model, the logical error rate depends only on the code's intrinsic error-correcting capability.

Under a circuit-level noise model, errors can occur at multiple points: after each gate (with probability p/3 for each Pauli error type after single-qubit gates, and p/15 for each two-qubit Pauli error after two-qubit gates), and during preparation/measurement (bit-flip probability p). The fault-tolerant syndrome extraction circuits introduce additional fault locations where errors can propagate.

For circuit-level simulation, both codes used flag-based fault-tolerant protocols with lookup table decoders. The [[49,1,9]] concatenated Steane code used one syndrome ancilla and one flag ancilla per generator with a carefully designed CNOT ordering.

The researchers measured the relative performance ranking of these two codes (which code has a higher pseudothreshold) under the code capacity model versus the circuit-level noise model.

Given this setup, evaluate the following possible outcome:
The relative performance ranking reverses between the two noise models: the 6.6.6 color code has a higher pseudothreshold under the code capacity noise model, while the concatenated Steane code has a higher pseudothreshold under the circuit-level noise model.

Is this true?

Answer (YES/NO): YES